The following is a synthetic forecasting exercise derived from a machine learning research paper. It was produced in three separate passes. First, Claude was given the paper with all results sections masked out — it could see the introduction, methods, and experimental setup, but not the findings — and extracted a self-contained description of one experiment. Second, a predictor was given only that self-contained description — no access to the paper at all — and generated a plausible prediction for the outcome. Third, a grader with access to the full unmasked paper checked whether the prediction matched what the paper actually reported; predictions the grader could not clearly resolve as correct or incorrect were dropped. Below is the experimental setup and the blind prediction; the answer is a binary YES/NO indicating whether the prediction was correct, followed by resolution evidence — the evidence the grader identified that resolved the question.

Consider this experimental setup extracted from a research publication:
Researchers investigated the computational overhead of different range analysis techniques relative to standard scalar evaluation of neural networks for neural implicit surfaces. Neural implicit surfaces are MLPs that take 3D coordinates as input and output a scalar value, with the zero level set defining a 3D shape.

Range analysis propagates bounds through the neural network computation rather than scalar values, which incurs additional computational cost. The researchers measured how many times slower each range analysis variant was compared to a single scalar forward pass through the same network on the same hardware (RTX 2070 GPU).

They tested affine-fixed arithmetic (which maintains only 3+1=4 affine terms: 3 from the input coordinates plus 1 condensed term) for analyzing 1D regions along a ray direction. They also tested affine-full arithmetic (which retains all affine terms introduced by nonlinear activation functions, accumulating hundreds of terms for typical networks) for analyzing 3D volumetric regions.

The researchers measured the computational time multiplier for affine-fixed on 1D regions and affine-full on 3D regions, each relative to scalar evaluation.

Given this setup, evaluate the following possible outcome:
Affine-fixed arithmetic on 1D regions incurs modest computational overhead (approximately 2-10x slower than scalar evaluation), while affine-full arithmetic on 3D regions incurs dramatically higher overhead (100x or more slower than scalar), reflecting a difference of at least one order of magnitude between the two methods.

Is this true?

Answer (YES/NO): NO